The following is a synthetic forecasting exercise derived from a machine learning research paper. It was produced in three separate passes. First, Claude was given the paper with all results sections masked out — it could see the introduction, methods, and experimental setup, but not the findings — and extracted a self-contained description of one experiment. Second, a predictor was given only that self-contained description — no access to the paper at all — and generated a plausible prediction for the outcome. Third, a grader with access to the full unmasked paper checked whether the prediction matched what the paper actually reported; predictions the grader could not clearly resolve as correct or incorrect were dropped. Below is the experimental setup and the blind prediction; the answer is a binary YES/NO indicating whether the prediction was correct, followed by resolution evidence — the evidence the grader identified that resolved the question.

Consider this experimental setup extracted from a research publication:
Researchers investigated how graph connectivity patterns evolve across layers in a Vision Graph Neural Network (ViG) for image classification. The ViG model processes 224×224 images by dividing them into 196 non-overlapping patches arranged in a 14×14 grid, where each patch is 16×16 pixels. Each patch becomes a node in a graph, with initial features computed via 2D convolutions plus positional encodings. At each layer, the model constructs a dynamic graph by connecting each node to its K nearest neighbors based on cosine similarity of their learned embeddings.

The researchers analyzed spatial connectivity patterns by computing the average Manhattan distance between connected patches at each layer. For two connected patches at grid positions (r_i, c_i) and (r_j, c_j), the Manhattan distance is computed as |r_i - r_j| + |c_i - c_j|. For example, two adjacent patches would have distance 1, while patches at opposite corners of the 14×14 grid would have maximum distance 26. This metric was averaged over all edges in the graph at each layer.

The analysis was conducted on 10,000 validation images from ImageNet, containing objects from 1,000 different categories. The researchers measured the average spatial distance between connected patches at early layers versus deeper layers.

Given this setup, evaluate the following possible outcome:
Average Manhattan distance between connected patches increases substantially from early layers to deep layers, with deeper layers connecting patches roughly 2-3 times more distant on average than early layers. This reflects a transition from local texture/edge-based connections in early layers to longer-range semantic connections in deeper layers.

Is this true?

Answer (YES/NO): YES